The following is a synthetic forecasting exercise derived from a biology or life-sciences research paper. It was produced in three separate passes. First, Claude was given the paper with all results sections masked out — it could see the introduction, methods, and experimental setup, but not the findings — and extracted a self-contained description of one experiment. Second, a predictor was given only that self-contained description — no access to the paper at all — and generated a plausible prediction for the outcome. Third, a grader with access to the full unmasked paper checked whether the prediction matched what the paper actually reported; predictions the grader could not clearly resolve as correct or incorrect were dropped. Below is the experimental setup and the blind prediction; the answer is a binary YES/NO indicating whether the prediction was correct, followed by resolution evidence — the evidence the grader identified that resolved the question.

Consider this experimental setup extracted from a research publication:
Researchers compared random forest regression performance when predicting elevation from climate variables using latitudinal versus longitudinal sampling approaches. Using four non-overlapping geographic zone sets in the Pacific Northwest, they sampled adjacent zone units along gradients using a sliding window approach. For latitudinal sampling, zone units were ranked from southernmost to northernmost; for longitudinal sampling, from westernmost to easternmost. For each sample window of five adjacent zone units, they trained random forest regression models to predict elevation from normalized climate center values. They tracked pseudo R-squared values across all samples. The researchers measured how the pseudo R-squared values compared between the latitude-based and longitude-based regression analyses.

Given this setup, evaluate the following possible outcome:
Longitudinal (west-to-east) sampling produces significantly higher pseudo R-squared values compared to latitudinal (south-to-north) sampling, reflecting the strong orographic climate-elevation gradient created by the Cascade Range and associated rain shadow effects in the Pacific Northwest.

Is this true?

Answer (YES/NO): NO